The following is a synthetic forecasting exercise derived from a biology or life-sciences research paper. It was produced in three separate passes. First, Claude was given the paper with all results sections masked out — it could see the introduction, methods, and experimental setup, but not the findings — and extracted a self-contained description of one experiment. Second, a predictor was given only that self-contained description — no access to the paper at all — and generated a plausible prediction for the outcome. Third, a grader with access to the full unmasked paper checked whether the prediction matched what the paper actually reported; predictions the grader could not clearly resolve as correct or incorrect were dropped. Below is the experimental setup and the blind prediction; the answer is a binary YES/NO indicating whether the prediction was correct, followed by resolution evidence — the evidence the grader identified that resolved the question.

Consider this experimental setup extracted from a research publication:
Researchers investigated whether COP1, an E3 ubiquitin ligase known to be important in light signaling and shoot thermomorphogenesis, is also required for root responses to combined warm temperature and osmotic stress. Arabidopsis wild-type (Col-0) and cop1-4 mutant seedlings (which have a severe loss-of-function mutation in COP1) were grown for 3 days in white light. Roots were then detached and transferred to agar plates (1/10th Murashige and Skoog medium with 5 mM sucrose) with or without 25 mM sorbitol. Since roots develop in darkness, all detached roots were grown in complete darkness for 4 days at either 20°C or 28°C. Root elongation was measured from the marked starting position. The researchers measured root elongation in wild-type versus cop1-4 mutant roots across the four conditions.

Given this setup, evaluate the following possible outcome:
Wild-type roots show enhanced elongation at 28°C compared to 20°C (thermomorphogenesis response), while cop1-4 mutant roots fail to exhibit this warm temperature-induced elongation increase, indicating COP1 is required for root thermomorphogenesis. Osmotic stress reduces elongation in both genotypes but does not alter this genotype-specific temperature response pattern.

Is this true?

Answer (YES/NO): NO